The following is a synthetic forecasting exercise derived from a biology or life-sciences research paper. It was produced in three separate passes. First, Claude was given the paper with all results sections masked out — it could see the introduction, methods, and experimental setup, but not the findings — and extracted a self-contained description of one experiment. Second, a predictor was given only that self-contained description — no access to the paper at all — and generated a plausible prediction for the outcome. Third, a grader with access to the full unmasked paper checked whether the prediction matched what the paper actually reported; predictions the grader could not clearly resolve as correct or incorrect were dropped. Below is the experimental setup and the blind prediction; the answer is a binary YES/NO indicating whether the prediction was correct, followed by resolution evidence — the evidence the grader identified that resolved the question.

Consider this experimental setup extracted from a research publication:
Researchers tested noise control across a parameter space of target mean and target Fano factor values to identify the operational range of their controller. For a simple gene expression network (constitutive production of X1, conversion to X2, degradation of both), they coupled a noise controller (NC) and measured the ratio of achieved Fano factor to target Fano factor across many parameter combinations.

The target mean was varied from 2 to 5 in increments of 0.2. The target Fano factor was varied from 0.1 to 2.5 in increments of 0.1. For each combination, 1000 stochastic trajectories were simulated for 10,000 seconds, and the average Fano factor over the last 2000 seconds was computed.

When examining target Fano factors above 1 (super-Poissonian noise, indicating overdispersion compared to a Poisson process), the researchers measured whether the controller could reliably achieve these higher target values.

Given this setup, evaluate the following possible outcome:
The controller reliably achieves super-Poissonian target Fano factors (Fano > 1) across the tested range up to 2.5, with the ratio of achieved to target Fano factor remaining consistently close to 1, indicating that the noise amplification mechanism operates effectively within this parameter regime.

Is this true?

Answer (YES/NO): YES